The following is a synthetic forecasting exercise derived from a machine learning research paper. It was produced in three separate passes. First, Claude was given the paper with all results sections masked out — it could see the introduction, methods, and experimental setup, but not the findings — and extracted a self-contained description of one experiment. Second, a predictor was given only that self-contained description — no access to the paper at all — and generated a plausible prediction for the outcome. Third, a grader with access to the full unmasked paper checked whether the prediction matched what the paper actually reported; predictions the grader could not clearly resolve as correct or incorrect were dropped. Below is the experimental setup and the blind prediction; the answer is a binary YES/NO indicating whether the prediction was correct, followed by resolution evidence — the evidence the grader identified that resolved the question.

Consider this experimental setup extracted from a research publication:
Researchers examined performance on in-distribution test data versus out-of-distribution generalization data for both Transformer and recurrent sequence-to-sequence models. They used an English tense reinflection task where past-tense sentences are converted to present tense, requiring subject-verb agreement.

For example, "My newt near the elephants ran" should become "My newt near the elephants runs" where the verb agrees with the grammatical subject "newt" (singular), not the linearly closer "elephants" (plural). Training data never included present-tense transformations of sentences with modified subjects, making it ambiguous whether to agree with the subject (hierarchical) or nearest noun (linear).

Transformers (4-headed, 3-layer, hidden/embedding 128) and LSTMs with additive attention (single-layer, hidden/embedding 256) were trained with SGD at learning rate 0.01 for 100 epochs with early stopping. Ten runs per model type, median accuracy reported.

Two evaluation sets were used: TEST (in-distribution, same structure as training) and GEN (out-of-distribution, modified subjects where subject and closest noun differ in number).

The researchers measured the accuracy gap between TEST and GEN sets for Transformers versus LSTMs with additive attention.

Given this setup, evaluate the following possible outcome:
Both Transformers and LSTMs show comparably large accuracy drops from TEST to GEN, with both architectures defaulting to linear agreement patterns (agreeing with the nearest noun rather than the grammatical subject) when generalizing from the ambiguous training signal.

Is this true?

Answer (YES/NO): YES